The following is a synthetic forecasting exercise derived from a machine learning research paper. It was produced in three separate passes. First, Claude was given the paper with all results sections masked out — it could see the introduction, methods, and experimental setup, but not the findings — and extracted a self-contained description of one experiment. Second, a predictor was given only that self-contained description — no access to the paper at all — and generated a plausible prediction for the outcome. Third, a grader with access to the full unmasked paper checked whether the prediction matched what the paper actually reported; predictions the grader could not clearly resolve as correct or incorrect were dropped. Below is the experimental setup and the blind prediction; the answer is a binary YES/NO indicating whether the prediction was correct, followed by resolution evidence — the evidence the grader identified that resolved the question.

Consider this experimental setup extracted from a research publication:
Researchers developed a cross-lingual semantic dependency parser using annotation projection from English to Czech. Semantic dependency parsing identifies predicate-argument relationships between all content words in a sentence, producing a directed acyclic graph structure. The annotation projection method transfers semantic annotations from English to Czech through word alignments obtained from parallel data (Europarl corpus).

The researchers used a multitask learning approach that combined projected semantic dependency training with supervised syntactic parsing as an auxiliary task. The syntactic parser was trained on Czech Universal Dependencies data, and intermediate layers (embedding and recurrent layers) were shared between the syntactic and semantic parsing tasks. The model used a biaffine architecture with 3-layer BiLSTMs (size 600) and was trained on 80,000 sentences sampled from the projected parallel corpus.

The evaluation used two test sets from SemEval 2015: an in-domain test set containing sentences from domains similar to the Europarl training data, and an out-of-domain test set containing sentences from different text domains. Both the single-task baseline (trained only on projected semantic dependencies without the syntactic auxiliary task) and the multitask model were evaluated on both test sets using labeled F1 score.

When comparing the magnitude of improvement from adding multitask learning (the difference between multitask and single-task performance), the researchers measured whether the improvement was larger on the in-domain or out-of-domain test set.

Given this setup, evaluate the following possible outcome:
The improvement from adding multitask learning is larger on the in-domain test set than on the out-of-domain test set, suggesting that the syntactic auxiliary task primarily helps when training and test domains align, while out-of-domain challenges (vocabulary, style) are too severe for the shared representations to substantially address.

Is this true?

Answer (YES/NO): NO